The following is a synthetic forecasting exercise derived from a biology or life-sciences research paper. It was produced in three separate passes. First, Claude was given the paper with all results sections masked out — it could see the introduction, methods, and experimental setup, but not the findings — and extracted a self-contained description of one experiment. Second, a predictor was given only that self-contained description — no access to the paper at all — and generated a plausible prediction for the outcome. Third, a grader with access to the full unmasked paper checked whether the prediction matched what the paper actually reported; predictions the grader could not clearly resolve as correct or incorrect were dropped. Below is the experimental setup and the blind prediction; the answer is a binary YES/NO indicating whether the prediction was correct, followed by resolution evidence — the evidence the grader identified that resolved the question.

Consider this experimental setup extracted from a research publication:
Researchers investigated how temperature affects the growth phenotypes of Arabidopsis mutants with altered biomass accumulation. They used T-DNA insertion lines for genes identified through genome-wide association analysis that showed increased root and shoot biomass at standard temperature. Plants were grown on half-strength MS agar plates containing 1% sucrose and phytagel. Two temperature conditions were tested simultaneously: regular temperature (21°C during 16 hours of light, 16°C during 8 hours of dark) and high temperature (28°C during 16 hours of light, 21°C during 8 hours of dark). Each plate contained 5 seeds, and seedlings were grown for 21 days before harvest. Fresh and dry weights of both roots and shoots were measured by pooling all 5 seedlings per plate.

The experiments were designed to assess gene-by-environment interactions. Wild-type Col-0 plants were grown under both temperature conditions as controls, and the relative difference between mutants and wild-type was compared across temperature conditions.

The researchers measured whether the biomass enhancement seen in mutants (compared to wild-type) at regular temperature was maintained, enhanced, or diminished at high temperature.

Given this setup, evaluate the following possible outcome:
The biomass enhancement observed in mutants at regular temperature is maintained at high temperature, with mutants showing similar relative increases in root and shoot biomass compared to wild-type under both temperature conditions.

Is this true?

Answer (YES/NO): NO